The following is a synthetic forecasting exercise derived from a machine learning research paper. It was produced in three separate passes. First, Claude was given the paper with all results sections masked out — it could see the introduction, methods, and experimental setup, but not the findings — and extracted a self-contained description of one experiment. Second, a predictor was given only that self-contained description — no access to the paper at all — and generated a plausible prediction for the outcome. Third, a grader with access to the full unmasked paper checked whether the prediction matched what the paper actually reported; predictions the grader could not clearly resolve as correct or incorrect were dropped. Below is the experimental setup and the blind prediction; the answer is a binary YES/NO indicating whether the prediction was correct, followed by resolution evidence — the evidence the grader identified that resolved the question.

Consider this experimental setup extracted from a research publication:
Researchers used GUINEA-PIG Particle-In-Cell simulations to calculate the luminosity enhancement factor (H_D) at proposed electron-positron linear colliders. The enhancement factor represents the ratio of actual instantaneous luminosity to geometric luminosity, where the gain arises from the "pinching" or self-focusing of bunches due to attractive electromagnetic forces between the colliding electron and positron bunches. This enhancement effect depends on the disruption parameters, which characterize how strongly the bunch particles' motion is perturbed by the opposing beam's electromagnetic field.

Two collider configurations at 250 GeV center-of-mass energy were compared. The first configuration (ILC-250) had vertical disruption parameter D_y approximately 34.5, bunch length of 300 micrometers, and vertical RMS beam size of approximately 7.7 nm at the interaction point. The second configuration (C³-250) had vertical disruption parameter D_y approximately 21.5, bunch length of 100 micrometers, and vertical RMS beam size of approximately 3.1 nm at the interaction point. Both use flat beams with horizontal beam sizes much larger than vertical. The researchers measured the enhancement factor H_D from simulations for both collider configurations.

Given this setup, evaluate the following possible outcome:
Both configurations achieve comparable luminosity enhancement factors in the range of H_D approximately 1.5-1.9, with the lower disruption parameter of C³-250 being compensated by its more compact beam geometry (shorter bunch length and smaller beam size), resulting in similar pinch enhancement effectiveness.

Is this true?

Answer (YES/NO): NO